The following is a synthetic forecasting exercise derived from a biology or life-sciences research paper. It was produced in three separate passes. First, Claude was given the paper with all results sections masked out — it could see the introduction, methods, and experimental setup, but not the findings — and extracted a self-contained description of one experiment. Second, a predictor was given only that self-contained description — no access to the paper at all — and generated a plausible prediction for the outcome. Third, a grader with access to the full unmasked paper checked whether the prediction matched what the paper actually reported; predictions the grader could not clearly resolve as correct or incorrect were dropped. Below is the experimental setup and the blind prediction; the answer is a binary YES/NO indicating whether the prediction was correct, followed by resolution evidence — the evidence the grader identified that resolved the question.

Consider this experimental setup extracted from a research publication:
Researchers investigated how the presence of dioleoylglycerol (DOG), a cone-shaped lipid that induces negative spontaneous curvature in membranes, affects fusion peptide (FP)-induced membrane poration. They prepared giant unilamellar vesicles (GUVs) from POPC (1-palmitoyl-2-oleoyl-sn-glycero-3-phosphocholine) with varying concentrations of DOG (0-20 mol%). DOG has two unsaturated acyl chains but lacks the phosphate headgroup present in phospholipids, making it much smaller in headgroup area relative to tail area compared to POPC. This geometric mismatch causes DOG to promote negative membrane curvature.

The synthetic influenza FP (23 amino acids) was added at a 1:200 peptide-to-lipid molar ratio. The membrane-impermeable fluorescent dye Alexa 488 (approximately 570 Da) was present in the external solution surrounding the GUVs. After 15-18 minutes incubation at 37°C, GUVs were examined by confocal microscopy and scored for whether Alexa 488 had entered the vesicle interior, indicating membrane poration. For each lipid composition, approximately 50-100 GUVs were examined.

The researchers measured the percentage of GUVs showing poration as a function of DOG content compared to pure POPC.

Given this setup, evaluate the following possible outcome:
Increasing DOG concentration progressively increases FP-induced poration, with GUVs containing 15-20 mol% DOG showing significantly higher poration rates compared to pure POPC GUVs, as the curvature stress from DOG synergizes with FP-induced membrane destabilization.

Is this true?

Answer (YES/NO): NO